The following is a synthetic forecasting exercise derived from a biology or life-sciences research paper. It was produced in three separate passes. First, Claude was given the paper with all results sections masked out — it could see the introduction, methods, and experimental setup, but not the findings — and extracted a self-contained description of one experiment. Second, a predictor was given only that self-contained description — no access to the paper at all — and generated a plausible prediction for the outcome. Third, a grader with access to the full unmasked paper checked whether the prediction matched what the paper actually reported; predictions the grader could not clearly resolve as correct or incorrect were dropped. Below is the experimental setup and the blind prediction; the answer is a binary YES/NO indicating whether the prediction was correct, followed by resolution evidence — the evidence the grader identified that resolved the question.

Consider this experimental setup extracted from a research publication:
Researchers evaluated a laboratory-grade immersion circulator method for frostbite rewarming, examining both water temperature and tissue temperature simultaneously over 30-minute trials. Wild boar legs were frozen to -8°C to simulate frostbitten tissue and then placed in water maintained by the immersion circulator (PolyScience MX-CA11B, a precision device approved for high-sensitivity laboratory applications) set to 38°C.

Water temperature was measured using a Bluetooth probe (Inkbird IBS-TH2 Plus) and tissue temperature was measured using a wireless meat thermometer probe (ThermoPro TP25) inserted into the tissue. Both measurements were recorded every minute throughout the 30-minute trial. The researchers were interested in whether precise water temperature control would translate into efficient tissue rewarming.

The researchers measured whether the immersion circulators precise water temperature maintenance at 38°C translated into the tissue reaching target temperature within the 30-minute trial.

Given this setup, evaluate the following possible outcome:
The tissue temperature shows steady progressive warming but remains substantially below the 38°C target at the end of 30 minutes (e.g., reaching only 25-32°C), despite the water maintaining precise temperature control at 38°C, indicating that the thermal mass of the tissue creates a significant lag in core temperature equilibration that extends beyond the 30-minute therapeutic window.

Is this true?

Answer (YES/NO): NO